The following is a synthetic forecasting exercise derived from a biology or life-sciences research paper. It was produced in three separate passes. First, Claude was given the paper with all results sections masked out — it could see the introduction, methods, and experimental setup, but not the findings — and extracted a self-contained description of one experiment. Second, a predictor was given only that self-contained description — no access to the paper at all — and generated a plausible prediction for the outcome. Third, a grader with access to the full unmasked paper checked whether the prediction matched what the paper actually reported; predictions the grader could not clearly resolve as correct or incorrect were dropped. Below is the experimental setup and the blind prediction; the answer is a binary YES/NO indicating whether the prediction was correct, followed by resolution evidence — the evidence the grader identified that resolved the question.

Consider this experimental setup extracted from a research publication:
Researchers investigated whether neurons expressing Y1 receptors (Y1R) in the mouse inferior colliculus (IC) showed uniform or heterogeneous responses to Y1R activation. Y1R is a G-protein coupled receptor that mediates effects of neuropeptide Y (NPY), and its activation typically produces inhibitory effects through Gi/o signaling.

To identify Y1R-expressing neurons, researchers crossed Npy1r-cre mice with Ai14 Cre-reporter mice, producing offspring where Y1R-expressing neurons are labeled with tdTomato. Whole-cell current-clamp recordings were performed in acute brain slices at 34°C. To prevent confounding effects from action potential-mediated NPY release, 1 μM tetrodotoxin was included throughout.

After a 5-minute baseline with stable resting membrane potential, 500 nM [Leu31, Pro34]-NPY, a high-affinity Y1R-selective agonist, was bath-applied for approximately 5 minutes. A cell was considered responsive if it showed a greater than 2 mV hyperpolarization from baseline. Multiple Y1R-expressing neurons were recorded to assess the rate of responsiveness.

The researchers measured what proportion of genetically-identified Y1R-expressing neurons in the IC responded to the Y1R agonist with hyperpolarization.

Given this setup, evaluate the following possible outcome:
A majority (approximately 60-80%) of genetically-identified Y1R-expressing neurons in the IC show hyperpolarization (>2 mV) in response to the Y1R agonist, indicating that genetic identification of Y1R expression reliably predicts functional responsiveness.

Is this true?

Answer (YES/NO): NO